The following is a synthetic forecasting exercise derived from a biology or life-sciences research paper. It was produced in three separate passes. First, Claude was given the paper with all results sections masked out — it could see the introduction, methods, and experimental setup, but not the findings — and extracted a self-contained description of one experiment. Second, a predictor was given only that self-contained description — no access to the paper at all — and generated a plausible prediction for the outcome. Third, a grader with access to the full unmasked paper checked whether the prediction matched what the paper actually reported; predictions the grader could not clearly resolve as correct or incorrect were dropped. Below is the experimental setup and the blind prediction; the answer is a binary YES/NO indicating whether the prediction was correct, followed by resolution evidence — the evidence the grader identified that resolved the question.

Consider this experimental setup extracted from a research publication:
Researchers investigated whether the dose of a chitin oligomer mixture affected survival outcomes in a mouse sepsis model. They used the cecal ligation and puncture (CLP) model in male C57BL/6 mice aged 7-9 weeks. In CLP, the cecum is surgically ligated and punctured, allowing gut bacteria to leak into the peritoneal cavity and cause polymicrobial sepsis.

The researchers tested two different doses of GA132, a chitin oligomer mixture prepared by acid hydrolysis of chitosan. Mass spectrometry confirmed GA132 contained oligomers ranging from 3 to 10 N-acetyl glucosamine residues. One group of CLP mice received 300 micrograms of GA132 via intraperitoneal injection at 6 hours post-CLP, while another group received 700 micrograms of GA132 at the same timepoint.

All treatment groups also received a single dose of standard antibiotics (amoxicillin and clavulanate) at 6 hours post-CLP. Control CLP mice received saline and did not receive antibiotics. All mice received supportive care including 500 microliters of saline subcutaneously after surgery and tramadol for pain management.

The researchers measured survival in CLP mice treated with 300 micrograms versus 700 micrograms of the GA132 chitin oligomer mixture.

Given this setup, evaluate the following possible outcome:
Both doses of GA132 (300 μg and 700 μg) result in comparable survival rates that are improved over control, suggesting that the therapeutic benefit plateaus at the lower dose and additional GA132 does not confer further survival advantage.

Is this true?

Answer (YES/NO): NO